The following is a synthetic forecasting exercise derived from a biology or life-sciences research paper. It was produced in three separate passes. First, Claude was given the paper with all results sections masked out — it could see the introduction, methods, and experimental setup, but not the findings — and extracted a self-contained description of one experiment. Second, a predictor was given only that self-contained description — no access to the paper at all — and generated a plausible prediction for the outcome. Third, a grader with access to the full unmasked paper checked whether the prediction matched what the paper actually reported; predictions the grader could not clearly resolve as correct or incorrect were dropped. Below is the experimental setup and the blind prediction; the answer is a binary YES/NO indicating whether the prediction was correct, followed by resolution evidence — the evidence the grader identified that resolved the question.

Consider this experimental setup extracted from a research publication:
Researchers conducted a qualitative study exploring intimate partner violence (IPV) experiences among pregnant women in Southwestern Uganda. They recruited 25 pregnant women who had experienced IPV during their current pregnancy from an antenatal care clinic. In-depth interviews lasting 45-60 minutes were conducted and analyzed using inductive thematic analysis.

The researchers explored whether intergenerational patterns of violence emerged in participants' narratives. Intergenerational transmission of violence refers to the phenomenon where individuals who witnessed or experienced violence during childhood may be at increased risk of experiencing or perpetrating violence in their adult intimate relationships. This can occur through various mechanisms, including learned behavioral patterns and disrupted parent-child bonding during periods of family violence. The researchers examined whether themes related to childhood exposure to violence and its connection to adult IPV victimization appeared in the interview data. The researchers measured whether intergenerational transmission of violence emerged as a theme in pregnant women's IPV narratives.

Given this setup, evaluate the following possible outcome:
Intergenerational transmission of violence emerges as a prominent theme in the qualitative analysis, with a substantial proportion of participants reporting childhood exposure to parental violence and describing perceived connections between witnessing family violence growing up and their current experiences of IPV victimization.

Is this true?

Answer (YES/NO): NO